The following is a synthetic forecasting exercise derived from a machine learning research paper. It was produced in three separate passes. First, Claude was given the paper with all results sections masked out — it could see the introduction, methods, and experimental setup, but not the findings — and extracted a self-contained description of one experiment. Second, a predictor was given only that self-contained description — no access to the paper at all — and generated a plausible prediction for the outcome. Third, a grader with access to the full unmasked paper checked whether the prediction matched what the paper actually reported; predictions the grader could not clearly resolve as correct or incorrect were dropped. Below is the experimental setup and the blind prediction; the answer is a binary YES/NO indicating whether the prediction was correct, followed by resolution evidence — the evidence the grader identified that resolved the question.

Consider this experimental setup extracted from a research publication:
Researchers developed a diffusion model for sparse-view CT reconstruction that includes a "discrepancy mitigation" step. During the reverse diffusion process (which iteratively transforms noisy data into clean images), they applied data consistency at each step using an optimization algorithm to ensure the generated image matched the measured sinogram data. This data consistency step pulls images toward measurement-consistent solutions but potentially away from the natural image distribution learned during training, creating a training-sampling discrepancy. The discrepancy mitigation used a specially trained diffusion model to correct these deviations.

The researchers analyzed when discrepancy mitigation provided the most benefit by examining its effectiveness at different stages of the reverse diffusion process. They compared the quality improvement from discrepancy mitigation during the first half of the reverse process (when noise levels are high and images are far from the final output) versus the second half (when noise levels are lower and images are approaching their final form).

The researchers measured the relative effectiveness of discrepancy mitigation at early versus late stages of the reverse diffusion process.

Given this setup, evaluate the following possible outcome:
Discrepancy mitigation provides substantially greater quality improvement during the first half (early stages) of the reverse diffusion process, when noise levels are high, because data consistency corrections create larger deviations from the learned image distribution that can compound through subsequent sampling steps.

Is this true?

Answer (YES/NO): NO